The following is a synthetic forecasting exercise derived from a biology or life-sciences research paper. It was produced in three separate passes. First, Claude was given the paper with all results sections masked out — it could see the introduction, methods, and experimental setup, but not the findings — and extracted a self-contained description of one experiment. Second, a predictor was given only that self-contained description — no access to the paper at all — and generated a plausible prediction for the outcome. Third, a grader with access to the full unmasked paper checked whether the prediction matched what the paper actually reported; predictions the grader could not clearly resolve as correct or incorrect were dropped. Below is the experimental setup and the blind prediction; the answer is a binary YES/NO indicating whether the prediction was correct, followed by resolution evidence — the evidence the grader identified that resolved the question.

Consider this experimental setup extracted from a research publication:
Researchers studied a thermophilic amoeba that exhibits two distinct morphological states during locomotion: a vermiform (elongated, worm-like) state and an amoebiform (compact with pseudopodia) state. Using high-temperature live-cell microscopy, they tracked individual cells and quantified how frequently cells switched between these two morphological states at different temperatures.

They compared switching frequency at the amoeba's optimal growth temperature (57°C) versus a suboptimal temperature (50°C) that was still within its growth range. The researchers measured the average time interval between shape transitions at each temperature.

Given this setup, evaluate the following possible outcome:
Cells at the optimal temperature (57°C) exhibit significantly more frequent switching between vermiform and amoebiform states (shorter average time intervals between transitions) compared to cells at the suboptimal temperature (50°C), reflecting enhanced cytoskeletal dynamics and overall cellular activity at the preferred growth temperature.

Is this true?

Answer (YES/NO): YES